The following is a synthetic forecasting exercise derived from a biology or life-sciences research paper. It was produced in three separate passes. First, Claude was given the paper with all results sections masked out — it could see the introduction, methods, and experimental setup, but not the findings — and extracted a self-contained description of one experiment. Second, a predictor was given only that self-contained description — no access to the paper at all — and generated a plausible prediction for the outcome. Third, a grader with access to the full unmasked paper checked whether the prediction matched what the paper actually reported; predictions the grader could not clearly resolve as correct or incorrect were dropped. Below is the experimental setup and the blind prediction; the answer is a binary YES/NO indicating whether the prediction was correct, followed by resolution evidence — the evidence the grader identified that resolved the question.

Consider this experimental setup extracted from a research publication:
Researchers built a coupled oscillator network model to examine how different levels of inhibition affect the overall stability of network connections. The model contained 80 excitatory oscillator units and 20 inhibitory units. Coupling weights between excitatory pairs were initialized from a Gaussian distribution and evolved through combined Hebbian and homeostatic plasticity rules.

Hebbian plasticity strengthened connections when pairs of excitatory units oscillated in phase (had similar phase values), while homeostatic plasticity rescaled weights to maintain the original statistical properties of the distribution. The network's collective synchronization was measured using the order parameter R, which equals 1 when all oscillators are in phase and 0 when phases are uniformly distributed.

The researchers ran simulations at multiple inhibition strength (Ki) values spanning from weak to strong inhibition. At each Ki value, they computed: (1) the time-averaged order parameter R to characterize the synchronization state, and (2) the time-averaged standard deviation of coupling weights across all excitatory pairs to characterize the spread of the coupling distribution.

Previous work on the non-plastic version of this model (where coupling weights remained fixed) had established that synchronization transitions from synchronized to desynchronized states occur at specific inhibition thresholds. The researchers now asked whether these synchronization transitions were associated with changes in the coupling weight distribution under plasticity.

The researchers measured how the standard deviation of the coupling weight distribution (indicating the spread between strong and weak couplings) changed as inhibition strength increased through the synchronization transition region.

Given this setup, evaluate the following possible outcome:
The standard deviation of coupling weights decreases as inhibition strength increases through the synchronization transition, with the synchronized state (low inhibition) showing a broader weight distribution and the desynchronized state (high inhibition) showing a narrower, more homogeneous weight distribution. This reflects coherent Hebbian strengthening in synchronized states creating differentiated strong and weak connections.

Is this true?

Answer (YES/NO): NO